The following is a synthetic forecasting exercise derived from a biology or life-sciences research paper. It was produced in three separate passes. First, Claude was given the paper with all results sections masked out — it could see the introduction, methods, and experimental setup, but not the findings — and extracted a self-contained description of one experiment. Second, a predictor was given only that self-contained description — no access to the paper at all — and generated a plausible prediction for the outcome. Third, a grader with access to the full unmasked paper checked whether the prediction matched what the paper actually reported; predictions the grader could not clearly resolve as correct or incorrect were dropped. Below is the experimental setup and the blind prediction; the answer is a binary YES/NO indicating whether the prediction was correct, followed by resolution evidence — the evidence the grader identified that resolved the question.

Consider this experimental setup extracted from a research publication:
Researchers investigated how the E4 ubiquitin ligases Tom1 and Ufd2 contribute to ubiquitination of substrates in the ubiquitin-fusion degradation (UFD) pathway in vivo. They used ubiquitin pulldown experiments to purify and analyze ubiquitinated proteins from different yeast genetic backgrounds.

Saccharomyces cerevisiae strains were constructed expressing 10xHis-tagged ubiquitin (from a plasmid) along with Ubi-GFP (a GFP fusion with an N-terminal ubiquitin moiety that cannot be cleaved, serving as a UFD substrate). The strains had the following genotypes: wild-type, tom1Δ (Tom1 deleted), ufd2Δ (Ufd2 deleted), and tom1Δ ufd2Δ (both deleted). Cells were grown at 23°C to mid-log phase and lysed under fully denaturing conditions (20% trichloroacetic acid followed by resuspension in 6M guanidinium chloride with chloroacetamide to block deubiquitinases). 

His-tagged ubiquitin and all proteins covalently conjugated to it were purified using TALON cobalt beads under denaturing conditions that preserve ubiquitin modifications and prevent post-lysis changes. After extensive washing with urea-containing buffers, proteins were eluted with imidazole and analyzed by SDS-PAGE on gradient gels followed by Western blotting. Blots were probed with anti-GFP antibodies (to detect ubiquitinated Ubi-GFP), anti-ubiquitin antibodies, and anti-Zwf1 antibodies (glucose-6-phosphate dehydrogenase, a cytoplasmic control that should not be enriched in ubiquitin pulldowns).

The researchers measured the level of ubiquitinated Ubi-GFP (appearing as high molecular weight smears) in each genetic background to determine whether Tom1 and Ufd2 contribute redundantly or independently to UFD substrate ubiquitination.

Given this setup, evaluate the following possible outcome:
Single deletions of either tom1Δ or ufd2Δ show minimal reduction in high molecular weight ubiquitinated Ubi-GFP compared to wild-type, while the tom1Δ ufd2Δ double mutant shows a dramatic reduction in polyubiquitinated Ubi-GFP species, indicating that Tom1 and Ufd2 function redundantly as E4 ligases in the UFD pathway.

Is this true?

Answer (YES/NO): NO